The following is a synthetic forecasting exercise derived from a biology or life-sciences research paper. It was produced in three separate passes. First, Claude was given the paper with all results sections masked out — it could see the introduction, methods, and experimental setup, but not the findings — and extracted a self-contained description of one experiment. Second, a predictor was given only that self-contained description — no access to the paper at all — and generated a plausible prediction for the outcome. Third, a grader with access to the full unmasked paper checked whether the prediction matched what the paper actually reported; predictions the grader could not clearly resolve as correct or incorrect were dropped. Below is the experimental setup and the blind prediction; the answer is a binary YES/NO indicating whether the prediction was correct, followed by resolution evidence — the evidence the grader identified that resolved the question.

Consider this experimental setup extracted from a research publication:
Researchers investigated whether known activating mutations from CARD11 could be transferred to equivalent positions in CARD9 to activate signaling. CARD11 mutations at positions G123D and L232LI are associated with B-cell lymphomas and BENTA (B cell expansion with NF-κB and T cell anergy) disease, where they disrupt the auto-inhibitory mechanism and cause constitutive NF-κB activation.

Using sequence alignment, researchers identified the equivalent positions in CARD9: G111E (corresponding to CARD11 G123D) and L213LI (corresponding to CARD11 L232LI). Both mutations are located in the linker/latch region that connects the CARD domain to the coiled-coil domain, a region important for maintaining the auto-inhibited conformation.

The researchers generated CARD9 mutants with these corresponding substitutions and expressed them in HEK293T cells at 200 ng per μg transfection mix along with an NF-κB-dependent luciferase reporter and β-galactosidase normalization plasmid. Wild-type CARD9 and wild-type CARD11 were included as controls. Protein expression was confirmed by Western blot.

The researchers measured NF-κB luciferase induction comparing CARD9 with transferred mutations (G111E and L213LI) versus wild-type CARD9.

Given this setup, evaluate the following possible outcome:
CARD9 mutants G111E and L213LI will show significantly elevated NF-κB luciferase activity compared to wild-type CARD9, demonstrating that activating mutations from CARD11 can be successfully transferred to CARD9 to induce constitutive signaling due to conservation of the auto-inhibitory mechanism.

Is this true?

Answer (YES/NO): YES